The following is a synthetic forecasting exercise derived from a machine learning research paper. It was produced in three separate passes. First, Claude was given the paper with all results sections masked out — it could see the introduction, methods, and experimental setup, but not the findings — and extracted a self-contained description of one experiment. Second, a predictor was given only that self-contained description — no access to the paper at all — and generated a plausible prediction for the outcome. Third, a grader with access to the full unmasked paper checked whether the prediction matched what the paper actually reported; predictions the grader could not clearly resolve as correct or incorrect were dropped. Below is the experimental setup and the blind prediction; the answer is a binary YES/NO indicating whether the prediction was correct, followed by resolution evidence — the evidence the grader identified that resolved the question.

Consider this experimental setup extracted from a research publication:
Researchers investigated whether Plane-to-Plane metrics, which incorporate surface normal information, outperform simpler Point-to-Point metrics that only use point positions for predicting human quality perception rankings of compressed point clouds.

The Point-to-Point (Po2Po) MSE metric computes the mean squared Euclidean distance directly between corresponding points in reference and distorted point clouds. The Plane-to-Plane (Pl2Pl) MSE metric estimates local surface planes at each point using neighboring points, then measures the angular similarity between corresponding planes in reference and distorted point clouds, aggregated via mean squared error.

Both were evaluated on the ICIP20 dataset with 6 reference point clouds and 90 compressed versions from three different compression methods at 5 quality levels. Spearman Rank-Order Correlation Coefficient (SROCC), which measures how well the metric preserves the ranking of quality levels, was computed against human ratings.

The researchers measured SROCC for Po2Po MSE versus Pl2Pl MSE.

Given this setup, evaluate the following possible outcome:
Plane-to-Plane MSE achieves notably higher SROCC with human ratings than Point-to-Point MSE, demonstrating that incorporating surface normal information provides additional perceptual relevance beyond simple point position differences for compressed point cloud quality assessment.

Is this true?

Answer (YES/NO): NO